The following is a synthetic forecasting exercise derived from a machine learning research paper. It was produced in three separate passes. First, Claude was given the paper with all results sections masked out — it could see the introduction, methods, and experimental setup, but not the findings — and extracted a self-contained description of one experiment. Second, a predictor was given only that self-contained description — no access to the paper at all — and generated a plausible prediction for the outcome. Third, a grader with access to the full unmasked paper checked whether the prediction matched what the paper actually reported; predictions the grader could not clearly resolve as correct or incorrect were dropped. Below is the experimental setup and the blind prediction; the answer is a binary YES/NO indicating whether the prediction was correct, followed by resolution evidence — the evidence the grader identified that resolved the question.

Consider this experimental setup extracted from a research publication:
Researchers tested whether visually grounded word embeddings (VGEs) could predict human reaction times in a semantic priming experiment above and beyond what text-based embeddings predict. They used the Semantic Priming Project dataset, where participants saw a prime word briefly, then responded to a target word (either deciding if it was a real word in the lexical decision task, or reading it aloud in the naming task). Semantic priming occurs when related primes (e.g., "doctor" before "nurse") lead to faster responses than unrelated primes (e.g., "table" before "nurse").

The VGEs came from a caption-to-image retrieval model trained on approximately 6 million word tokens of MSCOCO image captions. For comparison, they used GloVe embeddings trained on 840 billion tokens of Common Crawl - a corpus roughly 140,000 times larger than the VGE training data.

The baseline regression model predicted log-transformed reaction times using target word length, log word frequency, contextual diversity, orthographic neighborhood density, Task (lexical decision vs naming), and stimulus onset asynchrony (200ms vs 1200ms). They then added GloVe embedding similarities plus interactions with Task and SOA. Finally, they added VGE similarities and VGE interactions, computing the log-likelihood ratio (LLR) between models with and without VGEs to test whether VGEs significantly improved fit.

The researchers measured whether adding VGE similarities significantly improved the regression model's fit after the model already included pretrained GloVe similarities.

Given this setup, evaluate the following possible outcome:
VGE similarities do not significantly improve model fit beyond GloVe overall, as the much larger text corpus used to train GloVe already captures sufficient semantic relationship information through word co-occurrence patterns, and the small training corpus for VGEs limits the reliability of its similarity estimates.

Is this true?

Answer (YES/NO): NO